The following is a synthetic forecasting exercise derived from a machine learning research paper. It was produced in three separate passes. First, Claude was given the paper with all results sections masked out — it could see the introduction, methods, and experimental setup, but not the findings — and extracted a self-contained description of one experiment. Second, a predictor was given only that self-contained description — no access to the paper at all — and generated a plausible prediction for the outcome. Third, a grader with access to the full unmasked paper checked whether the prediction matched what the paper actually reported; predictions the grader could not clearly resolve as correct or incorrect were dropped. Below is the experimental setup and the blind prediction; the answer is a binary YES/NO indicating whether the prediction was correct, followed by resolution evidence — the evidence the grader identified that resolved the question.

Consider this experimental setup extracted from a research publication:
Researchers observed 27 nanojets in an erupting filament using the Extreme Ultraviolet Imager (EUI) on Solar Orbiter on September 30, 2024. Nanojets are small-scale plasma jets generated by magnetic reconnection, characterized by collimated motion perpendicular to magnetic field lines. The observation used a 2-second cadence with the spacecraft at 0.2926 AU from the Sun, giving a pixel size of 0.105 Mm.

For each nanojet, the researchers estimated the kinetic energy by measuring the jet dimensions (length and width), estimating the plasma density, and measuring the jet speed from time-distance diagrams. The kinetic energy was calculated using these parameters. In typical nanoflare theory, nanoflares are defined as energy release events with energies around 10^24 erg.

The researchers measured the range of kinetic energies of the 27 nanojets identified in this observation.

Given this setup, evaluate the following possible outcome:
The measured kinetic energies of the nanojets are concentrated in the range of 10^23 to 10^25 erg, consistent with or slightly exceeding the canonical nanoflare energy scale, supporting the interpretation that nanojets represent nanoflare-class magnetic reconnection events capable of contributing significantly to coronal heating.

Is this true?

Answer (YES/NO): NO